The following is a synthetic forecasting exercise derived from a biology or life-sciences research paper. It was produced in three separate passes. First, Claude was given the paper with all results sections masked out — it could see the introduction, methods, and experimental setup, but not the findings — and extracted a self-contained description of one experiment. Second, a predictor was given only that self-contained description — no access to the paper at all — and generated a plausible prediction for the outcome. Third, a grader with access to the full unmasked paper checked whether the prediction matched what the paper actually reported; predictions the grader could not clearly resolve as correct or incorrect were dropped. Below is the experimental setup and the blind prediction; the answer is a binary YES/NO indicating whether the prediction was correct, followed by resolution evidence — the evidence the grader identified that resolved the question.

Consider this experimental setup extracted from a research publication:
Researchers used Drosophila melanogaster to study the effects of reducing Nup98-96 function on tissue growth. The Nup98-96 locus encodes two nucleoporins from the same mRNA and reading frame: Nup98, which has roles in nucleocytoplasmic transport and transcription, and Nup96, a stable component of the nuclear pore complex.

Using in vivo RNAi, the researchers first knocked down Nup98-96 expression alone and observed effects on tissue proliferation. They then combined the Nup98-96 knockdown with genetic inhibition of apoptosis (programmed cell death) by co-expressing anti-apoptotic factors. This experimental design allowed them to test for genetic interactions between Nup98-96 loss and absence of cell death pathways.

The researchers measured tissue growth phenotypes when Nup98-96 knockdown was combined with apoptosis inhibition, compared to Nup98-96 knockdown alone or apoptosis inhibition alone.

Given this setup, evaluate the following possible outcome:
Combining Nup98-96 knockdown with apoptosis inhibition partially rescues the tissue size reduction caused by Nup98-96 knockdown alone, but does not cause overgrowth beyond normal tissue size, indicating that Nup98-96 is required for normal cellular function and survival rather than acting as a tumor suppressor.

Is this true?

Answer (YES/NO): NO